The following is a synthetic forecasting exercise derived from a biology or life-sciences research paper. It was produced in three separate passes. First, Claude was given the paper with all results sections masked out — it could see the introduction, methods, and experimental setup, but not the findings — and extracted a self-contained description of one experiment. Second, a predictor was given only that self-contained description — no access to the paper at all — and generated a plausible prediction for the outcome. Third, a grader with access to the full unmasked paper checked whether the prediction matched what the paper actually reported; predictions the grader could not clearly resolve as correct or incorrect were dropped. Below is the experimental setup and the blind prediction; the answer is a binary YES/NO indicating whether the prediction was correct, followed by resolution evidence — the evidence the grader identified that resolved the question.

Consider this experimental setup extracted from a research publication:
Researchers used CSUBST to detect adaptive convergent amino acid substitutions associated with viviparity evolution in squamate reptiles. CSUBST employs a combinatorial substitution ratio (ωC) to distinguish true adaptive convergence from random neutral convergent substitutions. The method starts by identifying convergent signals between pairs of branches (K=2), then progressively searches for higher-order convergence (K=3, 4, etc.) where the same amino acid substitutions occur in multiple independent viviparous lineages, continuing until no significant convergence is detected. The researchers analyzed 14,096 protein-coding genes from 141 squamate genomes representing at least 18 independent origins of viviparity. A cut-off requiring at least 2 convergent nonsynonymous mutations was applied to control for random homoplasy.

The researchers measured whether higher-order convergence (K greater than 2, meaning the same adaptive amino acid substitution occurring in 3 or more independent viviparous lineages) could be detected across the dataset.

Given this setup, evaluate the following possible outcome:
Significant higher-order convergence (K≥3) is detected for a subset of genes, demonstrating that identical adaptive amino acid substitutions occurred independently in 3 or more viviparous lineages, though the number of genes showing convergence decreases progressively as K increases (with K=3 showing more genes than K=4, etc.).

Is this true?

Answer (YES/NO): YES